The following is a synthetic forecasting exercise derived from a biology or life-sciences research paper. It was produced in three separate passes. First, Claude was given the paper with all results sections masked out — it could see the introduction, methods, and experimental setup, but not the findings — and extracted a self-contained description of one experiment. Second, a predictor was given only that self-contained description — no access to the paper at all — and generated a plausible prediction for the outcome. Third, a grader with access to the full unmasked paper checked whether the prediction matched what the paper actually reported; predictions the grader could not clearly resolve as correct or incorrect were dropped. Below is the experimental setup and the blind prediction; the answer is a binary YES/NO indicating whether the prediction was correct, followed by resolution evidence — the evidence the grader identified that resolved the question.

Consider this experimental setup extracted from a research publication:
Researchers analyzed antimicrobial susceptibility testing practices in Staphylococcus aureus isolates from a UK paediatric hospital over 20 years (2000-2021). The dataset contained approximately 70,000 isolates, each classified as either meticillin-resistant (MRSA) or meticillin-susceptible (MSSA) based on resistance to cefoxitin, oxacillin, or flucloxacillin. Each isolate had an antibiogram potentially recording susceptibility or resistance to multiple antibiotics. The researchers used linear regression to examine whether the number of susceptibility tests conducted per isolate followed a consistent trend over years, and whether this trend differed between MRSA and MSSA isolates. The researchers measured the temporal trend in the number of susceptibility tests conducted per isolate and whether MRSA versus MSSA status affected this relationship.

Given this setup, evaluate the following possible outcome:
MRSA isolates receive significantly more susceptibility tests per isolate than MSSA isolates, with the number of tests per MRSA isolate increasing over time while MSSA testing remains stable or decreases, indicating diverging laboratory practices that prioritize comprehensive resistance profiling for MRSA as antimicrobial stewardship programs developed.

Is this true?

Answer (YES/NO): NO